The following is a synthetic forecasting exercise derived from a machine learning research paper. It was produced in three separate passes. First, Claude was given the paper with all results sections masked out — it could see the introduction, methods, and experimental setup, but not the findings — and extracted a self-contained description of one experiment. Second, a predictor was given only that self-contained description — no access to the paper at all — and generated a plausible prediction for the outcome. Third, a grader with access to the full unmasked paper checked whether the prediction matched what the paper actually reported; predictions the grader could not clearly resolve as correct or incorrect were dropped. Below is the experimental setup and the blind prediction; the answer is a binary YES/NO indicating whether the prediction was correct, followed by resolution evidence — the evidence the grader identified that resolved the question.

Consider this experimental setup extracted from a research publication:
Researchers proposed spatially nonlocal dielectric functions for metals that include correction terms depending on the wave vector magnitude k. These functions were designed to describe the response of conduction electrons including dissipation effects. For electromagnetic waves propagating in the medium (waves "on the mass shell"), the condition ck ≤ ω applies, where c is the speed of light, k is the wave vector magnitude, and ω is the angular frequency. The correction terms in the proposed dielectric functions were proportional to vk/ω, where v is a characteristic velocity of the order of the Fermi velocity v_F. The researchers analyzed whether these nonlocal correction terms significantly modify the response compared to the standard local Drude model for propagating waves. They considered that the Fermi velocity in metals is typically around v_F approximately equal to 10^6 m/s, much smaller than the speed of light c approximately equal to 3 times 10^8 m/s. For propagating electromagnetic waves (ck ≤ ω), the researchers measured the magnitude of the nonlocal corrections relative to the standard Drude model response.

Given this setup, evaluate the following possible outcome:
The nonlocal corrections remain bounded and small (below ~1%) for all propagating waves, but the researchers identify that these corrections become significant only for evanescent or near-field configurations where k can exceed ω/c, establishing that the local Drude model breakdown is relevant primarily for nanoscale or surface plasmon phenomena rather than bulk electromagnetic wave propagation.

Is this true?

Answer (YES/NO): NO